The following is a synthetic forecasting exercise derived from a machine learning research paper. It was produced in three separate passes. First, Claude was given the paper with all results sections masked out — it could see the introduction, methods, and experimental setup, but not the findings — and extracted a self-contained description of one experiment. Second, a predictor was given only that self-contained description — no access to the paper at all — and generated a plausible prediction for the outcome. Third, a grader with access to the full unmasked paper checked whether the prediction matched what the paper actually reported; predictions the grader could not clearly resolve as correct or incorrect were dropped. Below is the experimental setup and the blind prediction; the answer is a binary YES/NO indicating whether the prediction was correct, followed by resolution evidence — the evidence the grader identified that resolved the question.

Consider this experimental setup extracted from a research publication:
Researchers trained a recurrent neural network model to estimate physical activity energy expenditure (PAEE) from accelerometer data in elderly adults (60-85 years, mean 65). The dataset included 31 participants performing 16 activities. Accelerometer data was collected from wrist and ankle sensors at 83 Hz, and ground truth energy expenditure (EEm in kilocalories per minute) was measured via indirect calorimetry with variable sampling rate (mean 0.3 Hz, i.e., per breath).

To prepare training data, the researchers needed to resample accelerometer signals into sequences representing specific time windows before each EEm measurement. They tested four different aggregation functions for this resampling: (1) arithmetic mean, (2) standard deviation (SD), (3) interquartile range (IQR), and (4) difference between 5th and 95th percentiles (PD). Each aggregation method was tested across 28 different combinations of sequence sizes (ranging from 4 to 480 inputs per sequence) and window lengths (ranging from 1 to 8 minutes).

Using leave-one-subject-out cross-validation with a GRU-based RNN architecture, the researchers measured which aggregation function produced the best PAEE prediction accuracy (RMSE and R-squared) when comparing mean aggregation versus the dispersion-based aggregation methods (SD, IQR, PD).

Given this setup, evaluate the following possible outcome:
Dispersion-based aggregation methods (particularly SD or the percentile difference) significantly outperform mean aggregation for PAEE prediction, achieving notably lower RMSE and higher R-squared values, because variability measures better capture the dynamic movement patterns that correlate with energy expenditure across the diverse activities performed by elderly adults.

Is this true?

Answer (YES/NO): YES